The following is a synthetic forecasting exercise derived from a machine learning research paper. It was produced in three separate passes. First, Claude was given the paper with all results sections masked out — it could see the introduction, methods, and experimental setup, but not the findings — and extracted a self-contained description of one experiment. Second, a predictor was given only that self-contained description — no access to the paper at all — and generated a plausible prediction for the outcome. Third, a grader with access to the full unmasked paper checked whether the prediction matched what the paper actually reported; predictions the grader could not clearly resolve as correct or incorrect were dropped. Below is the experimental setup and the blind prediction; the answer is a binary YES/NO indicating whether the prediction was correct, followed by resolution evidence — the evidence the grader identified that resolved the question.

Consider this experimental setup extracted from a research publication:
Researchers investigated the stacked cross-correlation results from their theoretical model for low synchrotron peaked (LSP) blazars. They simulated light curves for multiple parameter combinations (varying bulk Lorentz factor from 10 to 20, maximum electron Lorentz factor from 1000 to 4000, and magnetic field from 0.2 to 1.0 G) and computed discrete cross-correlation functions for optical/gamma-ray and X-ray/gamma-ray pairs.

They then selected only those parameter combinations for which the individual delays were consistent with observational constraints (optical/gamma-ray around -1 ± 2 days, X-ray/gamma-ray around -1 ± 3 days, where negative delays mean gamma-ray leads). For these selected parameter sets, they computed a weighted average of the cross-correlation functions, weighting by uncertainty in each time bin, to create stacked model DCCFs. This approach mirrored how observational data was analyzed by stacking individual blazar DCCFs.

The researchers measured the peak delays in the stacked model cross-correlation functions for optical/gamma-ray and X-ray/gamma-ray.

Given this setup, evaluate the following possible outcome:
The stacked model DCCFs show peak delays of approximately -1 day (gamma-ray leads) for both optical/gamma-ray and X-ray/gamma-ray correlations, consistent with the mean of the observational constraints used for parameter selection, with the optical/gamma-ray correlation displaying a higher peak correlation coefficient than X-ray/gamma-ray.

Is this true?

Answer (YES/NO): NO